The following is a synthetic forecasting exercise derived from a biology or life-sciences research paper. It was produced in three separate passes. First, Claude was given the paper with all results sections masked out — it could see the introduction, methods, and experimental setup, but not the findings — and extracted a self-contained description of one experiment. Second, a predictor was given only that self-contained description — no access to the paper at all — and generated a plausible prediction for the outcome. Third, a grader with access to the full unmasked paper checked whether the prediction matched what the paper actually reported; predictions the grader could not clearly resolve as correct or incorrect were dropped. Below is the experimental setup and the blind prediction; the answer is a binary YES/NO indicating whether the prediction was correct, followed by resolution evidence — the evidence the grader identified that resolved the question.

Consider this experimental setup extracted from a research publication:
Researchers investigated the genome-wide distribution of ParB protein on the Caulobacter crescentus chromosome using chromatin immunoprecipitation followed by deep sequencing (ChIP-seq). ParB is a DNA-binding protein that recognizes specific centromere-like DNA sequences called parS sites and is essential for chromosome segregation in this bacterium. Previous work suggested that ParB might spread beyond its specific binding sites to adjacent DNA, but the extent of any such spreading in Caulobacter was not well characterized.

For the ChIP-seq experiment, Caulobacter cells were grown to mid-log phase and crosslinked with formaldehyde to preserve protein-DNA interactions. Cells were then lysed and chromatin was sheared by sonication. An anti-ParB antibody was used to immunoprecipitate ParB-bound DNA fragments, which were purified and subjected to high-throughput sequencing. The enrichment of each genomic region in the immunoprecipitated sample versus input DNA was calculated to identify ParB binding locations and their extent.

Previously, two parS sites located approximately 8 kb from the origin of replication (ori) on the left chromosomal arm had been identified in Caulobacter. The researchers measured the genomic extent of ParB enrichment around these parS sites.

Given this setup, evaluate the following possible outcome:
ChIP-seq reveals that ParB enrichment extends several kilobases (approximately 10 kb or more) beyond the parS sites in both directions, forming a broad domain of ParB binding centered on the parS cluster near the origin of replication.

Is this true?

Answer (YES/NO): YES